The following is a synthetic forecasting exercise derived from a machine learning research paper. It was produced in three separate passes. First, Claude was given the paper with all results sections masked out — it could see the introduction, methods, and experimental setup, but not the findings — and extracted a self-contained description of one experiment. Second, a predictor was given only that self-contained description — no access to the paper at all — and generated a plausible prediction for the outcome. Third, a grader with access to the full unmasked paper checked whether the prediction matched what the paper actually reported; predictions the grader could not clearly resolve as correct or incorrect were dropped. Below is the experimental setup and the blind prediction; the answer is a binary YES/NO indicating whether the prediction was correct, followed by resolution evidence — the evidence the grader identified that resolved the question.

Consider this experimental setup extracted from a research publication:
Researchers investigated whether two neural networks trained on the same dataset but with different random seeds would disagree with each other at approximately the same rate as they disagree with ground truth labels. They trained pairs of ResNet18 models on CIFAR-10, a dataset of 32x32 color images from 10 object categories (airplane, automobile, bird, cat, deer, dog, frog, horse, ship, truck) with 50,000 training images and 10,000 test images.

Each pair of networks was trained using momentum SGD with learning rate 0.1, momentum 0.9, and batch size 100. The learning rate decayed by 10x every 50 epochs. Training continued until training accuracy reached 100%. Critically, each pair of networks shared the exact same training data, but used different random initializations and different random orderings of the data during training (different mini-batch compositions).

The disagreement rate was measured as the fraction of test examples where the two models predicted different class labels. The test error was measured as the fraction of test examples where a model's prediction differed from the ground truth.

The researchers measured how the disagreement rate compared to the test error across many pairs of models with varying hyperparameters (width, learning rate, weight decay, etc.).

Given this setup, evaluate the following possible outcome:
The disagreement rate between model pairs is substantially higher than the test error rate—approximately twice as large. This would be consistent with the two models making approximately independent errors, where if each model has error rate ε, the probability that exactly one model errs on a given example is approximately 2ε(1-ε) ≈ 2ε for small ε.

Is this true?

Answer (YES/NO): NO